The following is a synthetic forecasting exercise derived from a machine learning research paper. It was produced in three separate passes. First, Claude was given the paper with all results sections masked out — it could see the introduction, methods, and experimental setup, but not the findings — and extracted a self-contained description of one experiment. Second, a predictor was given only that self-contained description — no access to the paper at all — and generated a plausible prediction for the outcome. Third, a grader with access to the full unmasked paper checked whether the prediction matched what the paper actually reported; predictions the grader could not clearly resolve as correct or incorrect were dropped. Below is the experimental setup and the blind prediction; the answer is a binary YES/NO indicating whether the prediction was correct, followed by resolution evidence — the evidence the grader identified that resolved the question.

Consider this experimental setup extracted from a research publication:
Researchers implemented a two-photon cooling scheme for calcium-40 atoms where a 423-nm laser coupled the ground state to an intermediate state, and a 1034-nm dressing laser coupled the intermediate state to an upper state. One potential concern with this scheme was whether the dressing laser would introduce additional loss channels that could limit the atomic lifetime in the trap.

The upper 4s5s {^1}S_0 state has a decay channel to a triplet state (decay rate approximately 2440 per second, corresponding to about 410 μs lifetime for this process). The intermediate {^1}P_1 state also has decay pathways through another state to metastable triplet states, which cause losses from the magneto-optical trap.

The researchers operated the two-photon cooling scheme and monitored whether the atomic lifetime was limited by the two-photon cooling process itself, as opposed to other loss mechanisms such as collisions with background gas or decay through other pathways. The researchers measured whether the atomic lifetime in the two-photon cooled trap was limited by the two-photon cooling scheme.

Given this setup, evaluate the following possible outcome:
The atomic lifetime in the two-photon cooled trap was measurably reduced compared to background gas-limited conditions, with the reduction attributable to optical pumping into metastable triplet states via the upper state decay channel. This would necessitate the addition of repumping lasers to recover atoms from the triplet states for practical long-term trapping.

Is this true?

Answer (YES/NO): NO